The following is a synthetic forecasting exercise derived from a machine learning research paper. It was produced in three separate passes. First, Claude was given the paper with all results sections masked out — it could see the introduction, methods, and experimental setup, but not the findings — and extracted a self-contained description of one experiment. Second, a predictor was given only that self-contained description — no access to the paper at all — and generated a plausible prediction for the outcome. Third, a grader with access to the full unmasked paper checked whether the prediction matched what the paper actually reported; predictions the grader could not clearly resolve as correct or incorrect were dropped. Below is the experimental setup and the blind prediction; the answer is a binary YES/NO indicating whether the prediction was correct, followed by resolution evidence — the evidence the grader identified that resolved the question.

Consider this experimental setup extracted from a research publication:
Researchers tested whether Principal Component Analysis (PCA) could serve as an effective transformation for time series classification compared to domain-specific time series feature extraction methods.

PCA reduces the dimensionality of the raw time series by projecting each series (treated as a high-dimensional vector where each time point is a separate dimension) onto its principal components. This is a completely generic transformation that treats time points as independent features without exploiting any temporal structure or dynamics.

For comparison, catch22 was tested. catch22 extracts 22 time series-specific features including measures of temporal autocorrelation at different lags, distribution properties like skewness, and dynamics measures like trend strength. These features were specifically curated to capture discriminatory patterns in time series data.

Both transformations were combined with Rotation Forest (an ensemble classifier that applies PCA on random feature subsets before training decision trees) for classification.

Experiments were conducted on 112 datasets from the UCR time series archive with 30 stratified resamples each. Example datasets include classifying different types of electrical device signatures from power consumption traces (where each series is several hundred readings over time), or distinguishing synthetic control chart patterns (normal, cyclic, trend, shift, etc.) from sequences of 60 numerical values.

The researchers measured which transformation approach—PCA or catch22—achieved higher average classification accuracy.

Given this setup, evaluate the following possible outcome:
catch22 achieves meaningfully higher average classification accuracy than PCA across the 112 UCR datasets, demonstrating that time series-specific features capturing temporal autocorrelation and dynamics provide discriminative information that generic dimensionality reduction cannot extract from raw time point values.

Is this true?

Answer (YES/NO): NO